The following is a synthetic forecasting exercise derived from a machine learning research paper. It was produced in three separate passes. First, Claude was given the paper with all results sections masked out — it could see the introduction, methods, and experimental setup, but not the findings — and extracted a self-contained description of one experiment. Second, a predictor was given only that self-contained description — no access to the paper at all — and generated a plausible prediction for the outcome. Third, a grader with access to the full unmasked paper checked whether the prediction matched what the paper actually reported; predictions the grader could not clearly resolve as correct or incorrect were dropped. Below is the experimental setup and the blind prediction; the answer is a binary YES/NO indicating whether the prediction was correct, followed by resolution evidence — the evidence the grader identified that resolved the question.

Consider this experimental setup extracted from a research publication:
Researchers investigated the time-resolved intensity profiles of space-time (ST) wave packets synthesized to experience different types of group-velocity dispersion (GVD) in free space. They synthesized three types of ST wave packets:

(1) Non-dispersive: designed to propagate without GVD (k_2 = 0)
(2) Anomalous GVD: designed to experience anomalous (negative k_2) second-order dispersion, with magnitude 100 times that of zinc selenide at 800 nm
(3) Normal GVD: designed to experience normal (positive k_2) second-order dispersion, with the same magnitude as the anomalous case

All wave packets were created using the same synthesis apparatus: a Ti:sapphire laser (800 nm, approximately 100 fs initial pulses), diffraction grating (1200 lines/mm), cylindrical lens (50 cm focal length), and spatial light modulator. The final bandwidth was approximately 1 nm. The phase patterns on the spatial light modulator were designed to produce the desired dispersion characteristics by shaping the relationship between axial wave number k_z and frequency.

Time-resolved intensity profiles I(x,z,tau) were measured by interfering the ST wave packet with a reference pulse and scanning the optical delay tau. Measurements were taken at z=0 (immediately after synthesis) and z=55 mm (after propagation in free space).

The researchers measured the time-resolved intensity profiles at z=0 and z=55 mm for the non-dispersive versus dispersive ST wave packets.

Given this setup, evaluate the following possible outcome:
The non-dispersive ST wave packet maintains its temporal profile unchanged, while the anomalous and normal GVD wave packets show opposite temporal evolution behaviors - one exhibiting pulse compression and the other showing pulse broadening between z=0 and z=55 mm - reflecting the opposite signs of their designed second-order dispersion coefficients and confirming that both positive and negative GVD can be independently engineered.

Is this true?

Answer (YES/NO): NO